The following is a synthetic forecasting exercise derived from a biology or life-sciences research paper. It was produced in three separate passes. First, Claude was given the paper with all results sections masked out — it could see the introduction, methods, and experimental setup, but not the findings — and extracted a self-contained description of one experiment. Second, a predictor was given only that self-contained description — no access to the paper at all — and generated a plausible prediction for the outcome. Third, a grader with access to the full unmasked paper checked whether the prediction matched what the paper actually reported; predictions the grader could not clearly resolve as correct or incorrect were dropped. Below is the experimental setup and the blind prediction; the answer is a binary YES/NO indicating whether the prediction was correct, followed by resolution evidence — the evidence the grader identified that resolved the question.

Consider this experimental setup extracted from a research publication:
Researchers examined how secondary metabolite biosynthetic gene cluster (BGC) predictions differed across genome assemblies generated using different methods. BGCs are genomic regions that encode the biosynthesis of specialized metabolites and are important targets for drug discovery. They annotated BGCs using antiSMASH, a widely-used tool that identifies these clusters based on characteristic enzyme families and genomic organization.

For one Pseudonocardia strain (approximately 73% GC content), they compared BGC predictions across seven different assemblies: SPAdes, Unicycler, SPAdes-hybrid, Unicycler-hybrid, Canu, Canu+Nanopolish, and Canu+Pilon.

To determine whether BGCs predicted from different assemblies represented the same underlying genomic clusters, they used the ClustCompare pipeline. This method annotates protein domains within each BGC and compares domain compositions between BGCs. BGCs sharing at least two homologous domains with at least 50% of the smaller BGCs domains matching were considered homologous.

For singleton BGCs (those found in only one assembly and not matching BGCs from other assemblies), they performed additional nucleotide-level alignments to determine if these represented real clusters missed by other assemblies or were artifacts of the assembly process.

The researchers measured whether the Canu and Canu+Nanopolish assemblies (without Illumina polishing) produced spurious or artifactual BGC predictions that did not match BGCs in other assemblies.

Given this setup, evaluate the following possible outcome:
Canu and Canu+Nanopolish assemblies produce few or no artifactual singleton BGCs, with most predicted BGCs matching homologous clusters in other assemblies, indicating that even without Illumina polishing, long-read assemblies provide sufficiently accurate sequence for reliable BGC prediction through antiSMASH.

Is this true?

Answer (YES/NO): NO